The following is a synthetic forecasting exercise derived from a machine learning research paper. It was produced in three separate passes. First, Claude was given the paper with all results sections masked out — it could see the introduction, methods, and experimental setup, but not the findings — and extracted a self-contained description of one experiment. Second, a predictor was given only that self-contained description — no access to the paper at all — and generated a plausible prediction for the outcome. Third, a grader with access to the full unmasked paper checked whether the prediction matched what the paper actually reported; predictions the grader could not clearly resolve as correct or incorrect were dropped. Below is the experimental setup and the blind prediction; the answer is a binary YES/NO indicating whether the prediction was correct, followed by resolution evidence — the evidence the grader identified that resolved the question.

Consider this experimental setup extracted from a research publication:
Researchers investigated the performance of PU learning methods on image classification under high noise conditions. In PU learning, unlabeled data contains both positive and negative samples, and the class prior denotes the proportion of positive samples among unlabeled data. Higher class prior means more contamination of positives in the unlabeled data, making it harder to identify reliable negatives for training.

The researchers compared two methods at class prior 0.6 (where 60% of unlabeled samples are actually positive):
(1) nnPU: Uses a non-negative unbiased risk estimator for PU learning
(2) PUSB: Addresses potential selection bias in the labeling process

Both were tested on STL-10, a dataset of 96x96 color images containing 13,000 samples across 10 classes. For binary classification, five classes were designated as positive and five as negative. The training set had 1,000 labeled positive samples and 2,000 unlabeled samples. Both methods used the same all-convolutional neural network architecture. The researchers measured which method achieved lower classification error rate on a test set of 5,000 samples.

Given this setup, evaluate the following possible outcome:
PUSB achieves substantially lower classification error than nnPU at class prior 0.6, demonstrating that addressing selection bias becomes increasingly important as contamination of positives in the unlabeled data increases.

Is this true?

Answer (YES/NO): NO